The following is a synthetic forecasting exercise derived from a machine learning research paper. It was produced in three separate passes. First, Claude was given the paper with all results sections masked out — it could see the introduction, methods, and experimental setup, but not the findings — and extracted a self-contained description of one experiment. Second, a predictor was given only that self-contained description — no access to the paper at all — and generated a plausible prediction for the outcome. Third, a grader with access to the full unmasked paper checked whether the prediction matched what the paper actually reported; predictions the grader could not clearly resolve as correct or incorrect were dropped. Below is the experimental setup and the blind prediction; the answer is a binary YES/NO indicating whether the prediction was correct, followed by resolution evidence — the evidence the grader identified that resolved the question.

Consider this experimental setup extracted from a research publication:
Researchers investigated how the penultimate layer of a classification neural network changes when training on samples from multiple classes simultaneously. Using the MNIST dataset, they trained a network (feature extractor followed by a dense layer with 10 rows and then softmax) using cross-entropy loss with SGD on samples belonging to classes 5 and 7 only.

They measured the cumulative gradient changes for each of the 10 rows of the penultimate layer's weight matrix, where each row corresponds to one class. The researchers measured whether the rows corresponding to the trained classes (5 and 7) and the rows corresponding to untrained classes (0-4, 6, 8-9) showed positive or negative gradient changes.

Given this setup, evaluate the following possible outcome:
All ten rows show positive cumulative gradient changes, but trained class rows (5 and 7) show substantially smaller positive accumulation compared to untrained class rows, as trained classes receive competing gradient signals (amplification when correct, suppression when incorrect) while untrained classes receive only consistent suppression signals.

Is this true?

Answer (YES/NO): NO